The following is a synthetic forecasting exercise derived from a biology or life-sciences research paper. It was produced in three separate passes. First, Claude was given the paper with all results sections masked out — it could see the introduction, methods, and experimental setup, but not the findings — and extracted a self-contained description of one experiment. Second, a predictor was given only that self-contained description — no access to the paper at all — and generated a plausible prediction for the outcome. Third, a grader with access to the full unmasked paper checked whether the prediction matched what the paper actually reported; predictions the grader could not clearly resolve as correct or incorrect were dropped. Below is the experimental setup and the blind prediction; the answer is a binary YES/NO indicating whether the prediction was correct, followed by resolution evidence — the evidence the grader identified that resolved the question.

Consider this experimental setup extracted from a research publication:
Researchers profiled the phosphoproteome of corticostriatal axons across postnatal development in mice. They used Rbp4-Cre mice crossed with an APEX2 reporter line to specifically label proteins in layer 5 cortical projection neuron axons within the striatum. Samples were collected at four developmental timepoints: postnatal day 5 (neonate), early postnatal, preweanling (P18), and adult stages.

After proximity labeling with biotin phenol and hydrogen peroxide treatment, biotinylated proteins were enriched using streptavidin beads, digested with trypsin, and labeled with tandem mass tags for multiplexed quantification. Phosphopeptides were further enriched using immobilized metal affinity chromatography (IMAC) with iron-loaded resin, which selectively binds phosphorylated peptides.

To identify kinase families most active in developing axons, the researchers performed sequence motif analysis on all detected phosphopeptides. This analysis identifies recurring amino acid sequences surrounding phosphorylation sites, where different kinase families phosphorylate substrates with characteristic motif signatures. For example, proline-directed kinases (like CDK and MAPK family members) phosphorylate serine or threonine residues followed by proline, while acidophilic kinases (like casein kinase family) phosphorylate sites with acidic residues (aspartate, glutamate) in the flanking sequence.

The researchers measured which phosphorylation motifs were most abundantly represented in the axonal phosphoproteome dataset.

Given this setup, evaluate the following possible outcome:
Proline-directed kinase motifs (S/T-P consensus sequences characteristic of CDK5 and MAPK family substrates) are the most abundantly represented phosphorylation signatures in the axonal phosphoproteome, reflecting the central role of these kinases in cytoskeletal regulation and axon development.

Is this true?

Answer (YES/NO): YES